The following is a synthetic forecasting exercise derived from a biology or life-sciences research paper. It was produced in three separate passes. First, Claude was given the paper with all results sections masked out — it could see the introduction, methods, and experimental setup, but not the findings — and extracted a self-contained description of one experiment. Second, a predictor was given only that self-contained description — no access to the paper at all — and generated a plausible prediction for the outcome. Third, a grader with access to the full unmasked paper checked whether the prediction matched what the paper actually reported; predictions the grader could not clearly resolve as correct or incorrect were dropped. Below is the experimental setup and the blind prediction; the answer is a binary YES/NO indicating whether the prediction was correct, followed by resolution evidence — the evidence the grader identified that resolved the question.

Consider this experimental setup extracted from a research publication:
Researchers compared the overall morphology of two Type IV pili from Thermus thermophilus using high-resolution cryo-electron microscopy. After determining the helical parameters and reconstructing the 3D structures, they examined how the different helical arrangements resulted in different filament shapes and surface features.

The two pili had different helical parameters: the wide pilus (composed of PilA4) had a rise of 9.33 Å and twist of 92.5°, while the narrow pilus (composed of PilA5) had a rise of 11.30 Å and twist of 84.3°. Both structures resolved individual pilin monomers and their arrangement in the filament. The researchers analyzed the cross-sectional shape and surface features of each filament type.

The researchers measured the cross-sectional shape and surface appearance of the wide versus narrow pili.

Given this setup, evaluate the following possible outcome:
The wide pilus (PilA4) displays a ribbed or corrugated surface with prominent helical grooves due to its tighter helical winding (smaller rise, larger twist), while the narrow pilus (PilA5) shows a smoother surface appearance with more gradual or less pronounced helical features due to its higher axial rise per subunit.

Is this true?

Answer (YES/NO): NO